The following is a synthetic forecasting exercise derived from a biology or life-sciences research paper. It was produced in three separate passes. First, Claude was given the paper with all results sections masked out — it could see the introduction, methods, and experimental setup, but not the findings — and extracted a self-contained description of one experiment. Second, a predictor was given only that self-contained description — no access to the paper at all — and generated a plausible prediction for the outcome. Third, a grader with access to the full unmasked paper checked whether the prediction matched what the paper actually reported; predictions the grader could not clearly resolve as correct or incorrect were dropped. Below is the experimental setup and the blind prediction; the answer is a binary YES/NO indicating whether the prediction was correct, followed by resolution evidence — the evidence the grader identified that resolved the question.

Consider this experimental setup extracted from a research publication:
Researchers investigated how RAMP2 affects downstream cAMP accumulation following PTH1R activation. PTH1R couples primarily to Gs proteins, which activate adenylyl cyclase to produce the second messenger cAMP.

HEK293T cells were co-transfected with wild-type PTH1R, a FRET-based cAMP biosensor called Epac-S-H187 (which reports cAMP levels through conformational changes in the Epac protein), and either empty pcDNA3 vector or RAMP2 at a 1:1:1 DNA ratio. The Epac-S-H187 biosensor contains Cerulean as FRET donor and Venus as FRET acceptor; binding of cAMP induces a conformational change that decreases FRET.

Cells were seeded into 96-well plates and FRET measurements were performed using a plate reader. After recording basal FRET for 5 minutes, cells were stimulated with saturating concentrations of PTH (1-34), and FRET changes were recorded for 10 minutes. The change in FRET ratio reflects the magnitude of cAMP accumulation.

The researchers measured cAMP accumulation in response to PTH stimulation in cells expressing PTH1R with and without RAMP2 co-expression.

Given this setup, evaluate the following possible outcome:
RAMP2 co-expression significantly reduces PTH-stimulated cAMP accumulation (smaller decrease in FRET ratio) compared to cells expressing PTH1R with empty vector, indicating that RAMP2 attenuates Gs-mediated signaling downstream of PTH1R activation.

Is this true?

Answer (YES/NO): NO